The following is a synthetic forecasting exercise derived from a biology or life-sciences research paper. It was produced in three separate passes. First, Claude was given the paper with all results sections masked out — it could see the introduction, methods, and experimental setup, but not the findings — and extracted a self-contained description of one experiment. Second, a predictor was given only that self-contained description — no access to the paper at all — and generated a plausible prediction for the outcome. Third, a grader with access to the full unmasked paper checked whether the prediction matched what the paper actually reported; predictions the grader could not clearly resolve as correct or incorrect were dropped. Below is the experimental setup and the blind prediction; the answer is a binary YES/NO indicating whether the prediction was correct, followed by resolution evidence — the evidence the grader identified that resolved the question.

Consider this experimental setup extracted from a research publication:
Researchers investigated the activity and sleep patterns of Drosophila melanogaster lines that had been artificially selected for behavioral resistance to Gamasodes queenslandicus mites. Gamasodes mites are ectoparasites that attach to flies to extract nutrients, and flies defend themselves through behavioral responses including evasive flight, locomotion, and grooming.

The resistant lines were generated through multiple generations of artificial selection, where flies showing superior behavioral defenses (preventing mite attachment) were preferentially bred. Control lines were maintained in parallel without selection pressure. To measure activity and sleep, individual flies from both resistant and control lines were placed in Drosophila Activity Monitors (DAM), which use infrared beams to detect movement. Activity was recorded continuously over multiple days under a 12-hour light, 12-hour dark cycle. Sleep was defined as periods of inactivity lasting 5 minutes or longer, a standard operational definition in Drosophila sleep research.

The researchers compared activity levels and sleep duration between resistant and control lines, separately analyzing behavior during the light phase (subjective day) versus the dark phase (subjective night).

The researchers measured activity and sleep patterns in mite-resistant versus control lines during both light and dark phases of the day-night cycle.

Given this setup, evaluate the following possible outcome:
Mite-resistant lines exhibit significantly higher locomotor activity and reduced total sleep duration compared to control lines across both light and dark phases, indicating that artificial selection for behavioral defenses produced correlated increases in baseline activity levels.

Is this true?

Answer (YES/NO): NO